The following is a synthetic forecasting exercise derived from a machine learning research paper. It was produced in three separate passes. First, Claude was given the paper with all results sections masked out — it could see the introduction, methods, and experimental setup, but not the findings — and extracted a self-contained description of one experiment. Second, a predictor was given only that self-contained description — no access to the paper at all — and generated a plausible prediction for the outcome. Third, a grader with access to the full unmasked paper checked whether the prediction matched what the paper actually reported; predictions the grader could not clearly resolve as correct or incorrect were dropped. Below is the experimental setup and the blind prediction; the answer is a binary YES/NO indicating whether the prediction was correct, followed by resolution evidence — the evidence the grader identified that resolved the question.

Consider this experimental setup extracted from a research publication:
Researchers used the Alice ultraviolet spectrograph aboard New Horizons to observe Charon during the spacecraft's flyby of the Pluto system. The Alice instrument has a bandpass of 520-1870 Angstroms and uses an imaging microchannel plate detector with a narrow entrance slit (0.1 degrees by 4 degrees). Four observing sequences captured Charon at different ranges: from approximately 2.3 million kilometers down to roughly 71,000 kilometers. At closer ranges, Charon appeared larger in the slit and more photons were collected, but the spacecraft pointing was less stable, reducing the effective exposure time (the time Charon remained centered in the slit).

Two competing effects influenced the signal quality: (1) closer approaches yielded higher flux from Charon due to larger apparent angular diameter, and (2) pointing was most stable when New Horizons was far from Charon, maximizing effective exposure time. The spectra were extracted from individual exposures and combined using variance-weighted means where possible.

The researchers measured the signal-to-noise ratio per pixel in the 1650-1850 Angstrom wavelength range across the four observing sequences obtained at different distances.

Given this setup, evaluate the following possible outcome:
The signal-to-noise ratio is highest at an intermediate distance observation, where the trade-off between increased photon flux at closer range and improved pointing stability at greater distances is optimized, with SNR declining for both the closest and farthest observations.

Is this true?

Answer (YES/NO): NO